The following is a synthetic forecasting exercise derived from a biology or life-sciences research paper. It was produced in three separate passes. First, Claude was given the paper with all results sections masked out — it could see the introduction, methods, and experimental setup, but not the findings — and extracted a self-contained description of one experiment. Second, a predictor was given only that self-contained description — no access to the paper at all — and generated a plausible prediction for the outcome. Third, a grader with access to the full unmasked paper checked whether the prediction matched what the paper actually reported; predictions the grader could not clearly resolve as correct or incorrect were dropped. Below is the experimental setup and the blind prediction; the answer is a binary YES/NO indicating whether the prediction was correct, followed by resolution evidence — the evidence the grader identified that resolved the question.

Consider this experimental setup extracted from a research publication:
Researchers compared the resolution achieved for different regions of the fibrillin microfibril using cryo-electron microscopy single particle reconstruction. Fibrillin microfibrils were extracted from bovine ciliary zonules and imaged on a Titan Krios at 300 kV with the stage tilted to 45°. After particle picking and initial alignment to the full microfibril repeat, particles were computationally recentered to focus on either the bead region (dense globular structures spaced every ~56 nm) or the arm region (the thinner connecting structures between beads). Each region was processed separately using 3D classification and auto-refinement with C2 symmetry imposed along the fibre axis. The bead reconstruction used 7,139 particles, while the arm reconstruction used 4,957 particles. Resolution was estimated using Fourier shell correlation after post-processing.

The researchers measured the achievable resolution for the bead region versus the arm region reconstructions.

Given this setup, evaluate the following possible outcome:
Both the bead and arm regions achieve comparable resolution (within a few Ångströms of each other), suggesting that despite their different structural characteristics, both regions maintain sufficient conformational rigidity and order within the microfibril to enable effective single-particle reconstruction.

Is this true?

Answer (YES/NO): NO